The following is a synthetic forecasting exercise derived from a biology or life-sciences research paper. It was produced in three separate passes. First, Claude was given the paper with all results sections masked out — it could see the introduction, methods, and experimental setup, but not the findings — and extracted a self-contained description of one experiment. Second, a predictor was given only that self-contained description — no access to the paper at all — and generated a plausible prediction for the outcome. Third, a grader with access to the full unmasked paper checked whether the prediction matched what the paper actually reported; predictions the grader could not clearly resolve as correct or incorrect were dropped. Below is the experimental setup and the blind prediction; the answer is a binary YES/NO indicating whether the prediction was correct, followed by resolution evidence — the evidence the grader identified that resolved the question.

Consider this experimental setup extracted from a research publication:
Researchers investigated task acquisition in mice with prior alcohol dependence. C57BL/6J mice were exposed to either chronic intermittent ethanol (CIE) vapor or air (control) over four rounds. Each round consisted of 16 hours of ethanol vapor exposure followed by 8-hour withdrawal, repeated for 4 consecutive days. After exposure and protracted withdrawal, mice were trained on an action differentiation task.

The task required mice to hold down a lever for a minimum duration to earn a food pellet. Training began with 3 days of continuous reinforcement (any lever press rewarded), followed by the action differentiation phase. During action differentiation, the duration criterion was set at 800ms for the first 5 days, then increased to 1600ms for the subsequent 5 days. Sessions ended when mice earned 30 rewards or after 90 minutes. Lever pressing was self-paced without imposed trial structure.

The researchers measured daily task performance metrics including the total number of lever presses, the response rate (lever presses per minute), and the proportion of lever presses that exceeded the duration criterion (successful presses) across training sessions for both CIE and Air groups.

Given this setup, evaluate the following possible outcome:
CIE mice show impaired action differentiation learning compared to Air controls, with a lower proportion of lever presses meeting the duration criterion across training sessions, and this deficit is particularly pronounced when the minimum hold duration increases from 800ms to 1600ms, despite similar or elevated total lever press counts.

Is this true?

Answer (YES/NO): NO